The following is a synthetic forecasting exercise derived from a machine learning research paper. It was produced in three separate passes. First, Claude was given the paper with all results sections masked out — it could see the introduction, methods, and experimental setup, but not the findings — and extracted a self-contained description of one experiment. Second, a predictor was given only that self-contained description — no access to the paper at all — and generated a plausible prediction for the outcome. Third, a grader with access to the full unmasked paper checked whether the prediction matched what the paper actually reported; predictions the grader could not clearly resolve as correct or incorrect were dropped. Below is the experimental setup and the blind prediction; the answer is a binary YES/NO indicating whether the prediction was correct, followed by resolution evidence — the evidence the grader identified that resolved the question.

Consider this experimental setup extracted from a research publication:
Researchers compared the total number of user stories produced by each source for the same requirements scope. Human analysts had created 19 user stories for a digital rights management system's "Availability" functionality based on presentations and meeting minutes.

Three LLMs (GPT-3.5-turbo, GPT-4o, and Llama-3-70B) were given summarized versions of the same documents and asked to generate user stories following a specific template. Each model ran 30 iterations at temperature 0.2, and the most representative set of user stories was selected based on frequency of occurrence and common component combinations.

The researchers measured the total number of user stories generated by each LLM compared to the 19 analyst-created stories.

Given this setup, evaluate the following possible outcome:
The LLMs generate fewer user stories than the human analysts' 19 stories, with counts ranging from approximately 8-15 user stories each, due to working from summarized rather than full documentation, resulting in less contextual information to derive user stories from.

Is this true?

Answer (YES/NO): NO